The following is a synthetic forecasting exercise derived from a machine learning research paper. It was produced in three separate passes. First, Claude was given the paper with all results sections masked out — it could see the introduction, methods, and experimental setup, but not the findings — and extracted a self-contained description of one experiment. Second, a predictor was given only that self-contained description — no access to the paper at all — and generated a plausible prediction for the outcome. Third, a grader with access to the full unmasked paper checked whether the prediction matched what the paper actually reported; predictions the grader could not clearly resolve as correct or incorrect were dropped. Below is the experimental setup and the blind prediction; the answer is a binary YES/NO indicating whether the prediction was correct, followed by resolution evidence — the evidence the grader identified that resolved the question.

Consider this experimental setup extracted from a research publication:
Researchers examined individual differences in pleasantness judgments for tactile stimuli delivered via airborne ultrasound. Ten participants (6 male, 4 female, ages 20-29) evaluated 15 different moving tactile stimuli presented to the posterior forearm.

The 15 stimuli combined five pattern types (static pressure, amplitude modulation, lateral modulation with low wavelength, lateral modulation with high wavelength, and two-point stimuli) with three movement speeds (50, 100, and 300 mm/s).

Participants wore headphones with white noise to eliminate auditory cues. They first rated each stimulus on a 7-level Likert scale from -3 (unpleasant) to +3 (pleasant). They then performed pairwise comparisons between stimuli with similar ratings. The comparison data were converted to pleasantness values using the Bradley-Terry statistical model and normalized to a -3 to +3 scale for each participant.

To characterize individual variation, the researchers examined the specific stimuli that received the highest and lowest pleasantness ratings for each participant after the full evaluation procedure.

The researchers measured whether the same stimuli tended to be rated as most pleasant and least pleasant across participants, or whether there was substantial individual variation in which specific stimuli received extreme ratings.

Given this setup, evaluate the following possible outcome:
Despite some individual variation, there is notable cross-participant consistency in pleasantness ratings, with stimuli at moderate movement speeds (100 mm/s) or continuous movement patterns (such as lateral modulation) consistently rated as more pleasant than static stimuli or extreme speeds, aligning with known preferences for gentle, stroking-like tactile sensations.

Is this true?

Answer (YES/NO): NO